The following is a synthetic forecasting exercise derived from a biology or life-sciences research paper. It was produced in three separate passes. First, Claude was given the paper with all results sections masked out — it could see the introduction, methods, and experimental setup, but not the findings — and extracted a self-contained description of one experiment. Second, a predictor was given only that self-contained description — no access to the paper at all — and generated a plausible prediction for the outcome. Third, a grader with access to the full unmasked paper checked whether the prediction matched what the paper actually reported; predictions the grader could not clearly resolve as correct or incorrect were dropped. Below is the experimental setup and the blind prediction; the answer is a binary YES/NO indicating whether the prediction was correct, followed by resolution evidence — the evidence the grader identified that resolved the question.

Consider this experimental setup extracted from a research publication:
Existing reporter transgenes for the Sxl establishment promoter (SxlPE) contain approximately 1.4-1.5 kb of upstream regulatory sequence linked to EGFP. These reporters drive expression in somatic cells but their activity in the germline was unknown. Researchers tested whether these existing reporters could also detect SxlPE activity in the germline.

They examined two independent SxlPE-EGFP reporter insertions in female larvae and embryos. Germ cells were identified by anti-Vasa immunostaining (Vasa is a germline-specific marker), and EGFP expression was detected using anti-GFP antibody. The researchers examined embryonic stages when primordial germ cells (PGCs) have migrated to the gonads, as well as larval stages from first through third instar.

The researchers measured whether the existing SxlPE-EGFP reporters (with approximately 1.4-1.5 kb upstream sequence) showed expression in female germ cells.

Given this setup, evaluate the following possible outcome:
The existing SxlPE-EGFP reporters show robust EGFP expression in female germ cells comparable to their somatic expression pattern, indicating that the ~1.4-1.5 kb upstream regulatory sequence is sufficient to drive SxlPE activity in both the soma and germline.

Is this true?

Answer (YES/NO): NO